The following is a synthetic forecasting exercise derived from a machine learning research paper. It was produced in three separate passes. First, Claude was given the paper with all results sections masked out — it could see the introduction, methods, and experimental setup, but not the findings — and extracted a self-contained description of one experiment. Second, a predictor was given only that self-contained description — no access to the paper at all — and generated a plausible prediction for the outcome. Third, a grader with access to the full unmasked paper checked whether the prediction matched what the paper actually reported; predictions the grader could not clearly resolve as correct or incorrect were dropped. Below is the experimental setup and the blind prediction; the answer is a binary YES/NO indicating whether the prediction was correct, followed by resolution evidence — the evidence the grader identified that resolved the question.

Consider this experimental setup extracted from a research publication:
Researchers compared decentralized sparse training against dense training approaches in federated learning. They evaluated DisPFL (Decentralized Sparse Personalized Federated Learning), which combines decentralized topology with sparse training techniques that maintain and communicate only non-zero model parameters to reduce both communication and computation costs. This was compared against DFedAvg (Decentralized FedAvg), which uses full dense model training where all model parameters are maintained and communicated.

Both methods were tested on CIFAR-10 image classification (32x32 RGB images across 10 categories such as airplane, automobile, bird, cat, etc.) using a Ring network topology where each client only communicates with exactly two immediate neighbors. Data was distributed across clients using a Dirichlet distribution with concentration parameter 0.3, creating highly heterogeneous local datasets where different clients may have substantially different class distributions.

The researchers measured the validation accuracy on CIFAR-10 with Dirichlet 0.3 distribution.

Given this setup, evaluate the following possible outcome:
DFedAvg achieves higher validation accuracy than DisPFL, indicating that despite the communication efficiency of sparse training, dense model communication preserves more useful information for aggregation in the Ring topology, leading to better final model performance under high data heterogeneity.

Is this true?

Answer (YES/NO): YES